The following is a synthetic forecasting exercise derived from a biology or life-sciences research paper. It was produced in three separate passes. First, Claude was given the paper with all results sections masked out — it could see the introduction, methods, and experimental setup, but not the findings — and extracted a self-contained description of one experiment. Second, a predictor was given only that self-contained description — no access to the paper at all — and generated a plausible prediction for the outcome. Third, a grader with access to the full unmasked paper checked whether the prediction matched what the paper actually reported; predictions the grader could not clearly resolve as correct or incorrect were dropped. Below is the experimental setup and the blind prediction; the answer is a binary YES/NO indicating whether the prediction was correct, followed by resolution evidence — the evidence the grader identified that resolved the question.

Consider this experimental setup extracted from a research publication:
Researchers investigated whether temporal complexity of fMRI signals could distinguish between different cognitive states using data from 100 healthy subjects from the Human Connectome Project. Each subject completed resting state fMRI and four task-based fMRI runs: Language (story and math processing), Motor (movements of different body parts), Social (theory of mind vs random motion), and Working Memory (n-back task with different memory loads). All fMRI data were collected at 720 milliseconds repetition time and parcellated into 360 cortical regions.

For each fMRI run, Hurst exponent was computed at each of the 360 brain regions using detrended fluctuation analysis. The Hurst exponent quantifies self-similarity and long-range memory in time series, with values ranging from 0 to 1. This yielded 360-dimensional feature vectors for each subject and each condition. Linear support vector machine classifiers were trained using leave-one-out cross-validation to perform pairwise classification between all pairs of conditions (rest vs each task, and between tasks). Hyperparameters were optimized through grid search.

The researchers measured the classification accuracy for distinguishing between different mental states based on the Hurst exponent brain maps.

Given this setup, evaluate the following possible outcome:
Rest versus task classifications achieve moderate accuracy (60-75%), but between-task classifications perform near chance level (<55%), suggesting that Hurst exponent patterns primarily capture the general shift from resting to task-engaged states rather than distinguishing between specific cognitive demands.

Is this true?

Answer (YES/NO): NO